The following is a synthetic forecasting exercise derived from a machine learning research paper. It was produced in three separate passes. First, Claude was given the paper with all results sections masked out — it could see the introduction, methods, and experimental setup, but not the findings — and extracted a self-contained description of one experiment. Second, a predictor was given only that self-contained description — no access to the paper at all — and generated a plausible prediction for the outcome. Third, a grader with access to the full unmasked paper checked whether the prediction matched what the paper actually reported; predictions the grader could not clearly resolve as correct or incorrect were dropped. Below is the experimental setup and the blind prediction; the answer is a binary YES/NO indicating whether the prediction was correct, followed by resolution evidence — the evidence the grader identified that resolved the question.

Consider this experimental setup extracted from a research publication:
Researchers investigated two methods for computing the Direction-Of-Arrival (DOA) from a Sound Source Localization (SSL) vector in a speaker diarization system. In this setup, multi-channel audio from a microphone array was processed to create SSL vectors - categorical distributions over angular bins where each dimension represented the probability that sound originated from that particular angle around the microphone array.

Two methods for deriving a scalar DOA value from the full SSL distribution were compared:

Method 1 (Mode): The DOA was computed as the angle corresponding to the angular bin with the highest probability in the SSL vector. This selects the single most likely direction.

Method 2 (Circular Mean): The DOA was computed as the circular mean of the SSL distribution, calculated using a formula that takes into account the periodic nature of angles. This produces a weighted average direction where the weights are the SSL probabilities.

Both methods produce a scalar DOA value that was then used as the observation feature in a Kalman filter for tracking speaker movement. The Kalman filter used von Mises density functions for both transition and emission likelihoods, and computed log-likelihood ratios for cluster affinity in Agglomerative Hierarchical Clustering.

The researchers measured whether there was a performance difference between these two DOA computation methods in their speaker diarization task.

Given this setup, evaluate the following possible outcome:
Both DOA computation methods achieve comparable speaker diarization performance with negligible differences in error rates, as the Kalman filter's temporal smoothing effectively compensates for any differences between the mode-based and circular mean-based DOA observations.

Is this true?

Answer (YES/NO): YES